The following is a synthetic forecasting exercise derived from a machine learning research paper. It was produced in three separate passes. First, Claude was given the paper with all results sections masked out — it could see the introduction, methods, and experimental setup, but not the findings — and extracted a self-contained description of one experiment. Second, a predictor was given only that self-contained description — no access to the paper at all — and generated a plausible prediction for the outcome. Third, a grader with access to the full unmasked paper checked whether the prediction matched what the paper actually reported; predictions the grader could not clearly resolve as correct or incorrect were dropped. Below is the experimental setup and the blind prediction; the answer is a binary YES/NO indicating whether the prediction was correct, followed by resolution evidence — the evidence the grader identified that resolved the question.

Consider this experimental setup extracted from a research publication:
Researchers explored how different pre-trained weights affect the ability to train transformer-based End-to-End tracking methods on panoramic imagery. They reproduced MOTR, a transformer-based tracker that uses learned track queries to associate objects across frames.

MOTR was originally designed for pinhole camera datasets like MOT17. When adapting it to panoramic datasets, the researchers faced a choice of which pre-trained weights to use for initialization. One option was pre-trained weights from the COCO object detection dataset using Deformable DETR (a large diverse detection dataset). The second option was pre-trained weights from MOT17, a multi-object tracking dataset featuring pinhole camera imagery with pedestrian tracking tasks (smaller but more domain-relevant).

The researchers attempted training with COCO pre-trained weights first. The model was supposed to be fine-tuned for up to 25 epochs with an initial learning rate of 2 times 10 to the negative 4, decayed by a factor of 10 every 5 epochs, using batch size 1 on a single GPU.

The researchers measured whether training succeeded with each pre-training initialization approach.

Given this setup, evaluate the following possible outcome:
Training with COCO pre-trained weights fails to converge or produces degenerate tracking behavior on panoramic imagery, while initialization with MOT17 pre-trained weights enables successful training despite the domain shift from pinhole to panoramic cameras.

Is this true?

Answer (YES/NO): NO